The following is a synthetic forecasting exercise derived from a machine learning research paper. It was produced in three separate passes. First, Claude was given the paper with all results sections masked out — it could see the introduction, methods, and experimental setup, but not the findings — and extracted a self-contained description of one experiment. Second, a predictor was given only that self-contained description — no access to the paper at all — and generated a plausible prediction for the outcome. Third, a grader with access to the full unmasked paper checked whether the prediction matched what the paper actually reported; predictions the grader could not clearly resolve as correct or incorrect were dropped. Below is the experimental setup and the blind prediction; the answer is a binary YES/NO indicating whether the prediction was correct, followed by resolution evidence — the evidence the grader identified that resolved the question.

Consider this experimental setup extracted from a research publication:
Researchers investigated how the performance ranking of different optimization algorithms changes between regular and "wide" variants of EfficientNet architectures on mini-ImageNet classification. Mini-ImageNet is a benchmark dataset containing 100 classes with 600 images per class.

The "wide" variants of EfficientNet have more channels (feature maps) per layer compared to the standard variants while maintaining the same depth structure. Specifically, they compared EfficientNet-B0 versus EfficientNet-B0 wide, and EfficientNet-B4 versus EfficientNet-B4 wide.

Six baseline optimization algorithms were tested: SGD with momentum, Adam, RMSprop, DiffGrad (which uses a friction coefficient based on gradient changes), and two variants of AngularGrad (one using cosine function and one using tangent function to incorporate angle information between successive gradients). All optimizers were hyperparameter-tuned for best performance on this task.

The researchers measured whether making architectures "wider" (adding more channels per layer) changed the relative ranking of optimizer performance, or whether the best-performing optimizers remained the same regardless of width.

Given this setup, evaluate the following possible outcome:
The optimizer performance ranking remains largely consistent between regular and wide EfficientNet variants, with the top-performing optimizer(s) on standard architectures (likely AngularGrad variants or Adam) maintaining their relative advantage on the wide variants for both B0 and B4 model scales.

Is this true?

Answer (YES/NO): NO